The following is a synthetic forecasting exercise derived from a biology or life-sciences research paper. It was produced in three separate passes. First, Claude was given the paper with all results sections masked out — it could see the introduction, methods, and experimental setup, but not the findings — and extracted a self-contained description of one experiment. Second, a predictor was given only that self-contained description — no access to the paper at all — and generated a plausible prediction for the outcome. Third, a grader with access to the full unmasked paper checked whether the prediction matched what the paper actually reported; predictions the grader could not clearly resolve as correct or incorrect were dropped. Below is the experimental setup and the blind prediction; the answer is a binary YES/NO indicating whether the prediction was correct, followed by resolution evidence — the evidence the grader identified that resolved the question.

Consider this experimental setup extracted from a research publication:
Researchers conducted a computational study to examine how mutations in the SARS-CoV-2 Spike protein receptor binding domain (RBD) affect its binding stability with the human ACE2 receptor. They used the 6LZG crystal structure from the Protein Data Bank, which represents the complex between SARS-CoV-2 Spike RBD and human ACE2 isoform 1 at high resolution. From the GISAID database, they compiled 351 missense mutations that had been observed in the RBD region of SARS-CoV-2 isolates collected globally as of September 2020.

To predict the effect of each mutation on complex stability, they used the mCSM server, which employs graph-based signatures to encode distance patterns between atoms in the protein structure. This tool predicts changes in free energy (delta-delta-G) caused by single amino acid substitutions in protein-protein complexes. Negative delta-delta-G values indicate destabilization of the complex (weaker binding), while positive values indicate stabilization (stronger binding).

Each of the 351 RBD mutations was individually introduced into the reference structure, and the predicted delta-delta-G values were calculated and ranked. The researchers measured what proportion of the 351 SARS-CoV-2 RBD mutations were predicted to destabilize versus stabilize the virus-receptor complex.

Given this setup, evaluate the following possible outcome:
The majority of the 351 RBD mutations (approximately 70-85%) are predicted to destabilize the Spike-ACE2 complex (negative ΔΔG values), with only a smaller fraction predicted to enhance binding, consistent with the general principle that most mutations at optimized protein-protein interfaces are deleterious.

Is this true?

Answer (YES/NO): YES